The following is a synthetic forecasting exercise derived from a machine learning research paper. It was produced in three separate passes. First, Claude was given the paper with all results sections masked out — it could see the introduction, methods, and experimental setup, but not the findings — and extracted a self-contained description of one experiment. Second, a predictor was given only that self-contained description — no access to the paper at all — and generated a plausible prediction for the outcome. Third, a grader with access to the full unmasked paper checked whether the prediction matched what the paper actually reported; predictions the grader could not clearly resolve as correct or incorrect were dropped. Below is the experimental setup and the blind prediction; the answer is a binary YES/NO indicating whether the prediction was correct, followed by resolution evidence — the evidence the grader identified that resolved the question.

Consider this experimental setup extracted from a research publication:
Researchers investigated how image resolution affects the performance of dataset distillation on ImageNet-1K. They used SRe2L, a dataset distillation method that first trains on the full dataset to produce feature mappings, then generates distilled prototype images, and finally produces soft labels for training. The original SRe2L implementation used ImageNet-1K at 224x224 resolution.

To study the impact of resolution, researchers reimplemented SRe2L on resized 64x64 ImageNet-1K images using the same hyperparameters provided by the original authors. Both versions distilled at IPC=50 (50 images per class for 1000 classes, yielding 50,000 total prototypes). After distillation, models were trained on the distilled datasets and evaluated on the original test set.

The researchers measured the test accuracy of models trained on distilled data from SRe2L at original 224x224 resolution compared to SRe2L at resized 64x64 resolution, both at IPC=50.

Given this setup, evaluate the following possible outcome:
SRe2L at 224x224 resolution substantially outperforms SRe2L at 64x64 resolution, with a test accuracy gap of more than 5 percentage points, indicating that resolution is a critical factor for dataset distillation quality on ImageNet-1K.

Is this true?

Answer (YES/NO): YES